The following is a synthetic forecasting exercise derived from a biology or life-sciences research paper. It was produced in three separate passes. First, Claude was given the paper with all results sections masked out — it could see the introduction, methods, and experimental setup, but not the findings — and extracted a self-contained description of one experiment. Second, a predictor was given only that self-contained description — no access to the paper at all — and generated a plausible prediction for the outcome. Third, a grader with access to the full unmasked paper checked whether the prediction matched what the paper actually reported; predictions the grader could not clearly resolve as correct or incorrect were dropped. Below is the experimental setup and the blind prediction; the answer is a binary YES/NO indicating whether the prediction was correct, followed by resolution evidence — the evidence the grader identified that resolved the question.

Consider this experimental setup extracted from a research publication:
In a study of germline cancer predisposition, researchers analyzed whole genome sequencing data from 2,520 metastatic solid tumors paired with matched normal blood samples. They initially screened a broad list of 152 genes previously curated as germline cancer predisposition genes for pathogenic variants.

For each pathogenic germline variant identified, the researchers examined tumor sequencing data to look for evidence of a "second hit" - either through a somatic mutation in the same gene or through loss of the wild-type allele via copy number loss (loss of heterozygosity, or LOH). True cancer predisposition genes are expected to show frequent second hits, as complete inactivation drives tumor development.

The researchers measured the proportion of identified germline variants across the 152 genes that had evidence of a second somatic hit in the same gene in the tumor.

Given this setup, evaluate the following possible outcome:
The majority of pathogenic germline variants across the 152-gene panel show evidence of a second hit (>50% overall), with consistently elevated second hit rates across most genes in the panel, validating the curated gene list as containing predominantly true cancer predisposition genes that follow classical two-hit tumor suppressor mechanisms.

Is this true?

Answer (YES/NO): NO